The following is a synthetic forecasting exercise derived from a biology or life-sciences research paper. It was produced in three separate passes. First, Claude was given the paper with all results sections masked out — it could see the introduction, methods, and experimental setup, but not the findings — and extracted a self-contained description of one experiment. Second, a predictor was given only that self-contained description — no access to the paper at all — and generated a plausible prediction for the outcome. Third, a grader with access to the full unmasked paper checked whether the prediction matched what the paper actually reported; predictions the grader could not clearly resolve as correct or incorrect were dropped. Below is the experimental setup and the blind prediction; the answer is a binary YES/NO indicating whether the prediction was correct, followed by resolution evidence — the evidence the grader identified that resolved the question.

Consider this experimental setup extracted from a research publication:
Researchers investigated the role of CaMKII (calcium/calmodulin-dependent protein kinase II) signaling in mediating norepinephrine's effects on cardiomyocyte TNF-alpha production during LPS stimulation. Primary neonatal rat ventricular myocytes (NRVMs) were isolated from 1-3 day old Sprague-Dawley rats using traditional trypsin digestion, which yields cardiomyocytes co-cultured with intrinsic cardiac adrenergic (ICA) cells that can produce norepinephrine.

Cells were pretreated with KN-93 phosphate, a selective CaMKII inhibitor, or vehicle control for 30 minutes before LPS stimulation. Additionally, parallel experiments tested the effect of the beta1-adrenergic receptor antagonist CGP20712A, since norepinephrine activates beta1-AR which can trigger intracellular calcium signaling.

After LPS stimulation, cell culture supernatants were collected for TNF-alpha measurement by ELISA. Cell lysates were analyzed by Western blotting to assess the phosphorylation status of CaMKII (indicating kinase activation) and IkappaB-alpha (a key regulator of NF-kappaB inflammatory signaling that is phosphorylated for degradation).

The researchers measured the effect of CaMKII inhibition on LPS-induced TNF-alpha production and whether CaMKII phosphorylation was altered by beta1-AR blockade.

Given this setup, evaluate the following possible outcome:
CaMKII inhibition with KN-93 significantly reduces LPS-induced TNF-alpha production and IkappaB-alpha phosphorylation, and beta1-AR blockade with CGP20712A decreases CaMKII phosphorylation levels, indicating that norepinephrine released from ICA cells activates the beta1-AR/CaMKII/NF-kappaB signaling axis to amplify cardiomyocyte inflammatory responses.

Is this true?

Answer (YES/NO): YES